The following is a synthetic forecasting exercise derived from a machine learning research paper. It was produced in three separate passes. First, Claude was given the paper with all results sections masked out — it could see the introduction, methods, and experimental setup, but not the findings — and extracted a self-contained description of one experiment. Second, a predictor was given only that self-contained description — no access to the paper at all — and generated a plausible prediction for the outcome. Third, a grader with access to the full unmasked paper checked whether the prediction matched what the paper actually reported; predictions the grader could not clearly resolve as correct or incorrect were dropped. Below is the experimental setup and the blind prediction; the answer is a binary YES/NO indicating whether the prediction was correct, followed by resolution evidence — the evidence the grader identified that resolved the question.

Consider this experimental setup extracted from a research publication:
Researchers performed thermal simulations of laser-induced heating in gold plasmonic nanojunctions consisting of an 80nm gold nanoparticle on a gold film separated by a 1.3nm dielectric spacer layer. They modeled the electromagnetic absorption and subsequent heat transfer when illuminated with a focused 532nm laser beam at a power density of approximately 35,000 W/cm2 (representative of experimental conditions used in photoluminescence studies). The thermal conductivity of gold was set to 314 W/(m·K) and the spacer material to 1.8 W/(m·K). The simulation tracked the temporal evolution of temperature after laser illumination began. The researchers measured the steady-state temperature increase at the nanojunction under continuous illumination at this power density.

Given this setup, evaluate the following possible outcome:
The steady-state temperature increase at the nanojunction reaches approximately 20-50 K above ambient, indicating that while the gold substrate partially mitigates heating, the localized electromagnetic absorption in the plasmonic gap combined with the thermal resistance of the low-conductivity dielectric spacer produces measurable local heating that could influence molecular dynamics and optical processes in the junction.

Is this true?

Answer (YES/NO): NO